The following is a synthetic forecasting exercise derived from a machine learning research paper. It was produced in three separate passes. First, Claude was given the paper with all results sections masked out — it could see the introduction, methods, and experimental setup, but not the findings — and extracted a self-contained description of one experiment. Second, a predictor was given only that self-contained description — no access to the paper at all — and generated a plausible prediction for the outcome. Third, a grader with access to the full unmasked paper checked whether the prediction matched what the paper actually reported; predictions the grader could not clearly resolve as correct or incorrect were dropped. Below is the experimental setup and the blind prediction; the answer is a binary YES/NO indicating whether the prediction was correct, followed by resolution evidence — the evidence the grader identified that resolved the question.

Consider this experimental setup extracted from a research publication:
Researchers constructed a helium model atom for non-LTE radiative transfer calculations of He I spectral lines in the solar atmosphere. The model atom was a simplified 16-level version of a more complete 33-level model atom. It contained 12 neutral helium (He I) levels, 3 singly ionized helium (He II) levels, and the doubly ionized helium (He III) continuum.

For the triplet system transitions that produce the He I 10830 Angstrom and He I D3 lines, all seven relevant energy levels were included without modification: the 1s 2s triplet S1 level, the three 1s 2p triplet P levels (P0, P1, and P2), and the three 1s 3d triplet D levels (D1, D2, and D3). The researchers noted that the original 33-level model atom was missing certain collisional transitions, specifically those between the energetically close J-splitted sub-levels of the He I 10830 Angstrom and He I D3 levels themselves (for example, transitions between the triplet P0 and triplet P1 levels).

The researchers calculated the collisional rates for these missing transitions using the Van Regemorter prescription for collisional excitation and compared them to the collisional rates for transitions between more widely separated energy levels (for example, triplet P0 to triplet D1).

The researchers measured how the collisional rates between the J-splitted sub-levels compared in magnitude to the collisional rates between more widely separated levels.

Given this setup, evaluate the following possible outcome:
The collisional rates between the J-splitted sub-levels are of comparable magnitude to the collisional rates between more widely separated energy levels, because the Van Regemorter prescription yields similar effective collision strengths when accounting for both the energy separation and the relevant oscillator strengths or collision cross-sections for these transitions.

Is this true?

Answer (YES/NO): NO